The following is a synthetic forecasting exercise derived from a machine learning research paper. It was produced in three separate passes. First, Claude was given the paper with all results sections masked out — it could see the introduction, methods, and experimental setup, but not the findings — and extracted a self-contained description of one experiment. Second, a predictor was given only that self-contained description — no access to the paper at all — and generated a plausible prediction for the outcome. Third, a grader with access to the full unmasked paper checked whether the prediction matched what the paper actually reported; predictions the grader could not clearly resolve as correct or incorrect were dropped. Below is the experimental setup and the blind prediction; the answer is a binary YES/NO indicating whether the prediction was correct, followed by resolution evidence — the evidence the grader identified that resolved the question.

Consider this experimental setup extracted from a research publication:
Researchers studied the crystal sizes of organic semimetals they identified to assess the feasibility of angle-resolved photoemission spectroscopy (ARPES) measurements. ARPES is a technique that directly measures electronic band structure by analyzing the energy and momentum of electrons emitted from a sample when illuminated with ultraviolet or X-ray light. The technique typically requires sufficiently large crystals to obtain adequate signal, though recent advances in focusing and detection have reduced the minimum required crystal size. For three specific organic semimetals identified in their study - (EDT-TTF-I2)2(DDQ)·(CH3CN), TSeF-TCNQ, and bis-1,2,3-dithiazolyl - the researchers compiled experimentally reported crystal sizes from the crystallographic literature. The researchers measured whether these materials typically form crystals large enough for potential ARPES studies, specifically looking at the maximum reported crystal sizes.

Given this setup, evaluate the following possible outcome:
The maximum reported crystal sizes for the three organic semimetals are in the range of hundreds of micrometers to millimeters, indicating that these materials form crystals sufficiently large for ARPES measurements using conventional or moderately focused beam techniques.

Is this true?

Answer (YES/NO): NO